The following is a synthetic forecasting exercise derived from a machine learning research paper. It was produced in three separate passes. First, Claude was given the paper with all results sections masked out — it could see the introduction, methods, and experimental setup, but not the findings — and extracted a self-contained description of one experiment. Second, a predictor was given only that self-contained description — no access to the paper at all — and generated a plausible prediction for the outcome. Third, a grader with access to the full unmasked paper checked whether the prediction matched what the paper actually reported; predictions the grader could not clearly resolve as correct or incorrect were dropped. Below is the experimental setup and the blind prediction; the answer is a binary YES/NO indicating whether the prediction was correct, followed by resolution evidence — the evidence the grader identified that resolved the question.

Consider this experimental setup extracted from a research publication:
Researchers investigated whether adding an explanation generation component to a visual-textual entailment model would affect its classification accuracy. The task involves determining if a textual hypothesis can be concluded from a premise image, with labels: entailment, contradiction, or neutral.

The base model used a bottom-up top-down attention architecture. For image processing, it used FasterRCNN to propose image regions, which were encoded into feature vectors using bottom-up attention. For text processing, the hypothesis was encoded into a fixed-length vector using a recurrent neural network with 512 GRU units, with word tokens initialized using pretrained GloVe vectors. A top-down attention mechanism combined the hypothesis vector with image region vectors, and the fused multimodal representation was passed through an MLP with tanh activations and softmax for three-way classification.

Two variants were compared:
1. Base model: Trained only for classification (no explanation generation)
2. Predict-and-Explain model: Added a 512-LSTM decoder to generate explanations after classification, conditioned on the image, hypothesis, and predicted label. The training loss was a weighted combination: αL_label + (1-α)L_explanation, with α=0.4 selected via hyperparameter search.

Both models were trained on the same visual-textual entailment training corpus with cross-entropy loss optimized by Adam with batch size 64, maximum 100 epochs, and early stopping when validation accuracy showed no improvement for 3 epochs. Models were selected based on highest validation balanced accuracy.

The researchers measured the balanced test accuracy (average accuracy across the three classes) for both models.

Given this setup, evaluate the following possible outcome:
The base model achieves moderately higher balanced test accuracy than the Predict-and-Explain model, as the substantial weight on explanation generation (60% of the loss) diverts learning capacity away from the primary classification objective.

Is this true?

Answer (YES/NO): NO